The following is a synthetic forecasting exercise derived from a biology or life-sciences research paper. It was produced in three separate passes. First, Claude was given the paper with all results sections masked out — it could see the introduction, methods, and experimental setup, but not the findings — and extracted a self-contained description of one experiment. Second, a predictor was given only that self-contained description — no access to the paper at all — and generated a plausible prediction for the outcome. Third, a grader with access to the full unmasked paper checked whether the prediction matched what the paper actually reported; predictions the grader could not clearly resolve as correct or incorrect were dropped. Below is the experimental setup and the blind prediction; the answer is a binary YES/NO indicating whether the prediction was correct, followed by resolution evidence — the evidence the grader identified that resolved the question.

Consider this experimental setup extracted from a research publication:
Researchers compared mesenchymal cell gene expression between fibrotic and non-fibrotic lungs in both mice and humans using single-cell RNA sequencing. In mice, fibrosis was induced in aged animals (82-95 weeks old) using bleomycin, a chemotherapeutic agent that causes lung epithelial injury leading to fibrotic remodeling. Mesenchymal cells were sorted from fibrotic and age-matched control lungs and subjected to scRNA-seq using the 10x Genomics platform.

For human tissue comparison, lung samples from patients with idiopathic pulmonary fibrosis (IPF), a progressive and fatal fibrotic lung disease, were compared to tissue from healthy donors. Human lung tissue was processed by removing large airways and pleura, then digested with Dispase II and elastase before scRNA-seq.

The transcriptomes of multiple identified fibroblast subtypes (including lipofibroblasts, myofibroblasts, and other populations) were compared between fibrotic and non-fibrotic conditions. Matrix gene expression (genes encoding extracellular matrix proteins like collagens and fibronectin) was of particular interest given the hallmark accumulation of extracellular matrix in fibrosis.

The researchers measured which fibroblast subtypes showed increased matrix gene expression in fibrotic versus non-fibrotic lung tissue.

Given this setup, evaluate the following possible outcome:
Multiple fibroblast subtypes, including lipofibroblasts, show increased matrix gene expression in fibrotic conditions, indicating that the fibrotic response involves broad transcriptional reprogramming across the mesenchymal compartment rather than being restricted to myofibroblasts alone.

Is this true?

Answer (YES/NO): YES